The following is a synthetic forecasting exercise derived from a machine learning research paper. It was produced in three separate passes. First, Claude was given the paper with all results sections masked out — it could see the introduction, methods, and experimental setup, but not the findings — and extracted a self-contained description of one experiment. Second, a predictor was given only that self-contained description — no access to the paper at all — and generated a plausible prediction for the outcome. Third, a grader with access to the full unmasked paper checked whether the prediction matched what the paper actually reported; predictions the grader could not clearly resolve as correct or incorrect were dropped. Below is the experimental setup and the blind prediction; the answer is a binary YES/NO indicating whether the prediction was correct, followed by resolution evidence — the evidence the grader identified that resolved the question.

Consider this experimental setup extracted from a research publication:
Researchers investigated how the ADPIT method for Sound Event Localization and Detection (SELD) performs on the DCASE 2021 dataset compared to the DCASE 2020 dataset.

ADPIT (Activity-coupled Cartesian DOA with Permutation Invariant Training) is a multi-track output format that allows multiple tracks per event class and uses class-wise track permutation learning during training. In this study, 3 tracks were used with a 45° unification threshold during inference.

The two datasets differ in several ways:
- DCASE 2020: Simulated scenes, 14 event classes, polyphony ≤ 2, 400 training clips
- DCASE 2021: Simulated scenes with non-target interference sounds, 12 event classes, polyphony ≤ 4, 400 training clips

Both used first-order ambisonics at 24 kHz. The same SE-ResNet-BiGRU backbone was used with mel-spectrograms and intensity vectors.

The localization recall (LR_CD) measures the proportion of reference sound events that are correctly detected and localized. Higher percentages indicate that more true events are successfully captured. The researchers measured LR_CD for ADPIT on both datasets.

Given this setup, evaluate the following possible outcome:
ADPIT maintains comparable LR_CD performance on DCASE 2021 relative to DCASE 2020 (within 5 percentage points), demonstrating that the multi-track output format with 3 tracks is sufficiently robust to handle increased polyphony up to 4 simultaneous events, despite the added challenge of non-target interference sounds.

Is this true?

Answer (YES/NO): NO